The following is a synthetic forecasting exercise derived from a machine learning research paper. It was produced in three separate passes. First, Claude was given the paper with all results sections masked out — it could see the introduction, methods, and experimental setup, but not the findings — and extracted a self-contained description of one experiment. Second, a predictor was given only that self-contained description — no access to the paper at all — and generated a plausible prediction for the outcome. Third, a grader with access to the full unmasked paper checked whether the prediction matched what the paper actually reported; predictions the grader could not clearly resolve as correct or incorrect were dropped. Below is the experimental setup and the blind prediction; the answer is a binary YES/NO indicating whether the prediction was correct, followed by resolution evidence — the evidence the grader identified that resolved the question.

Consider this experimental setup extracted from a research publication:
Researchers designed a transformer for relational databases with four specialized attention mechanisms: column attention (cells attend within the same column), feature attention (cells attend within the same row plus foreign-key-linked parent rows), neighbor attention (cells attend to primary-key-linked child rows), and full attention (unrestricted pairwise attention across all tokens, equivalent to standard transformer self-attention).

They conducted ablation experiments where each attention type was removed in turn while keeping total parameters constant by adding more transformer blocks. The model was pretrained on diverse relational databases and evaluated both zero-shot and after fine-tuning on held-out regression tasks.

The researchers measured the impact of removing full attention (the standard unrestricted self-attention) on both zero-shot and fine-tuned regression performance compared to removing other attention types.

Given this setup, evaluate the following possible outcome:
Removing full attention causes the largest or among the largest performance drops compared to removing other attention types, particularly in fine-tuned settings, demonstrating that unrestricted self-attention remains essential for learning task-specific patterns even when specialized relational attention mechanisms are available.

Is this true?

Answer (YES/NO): NO